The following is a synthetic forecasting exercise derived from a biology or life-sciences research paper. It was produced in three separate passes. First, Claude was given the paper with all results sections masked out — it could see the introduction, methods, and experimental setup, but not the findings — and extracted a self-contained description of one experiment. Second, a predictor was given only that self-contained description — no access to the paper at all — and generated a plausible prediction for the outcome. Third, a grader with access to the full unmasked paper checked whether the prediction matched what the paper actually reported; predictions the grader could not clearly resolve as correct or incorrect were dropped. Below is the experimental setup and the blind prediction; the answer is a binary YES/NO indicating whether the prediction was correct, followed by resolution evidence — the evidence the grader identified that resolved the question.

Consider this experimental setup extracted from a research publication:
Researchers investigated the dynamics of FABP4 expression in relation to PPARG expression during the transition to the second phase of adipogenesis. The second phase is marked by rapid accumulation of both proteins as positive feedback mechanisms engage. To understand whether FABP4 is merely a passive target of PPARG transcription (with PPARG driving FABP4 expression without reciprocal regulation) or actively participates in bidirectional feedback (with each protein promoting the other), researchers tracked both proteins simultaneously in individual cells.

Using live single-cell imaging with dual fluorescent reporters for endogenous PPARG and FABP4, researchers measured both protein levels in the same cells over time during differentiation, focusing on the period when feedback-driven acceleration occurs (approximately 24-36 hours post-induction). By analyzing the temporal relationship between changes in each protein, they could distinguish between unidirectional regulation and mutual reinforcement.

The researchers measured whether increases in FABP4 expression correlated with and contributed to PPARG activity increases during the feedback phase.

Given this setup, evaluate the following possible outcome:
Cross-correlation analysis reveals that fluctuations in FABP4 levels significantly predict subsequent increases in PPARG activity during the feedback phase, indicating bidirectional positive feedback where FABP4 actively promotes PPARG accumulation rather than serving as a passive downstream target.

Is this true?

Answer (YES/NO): NO